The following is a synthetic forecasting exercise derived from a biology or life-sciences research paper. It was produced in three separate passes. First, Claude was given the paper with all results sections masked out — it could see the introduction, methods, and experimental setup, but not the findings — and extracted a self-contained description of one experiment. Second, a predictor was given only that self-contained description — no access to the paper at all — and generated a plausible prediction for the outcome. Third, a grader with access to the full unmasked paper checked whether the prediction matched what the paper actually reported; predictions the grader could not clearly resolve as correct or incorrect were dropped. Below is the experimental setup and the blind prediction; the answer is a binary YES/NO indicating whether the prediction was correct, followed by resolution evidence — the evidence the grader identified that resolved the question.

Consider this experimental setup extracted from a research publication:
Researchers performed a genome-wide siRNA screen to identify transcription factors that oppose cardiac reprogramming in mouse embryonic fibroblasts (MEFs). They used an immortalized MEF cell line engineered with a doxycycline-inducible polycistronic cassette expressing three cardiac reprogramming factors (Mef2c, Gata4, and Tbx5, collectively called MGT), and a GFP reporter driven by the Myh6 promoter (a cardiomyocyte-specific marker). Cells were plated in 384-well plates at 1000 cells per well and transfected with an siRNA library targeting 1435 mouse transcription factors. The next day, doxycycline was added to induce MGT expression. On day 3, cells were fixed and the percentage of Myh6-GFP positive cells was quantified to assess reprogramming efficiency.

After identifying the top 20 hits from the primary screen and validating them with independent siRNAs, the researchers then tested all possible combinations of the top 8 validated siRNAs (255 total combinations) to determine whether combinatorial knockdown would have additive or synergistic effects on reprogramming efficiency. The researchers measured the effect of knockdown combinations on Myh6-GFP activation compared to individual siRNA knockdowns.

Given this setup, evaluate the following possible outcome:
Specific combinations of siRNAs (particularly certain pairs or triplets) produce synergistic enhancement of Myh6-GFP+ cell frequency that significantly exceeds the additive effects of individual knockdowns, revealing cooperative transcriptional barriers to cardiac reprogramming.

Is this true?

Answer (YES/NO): YES